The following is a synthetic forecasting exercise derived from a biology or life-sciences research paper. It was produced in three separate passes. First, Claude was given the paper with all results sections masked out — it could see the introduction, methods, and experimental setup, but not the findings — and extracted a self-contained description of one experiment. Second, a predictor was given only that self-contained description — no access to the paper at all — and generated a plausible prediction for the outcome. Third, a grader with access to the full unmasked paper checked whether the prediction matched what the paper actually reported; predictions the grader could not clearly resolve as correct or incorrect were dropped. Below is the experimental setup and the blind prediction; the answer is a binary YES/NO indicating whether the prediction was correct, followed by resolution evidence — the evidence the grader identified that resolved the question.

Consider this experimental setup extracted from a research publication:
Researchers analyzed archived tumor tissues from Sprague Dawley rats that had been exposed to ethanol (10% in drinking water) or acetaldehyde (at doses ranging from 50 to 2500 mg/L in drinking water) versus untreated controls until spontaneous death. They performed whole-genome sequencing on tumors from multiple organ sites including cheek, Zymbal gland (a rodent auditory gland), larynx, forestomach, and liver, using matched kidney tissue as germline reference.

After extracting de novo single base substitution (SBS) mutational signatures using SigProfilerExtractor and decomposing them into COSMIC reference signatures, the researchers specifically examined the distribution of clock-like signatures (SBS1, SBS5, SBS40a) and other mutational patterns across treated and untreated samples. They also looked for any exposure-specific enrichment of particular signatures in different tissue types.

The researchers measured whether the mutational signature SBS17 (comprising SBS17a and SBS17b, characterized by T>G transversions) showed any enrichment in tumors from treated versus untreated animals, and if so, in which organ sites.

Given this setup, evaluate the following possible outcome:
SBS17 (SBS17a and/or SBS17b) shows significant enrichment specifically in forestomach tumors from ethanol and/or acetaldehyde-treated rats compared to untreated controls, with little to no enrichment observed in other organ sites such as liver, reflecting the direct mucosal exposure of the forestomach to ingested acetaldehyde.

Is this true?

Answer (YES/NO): NO